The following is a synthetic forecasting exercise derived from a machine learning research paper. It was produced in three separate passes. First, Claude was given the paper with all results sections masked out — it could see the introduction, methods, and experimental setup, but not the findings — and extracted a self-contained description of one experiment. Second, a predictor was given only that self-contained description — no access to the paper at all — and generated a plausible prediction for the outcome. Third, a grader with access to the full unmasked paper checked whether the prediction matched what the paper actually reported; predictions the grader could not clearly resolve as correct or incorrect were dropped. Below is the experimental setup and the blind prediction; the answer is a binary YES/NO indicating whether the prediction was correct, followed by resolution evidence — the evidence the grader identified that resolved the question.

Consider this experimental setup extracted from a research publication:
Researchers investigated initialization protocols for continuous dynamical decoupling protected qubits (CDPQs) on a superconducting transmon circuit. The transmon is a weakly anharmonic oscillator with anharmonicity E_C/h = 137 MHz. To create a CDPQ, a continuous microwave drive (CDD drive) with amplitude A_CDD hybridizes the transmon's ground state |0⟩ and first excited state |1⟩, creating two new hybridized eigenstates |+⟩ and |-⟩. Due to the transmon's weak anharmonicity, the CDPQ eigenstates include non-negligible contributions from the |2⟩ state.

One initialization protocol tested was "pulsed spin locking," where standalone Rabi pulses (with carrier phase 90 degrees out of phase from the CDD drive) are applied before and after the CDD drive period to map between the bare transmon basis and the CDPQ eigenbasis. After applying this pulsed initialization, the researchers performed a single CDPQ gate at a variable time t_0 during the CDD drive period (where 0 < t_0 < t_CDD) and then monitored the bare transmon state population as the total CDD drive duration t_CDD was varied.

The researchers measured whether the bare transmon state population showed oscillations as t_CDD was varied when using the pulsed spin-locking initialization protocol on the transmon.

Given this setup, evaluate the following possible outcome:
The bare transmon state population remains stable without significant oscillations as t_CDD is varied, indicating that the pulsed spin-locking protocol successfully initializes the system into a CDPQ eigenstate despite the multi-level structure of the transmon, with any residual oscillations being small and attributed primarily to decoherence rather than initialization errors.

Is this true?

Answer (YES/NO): NO